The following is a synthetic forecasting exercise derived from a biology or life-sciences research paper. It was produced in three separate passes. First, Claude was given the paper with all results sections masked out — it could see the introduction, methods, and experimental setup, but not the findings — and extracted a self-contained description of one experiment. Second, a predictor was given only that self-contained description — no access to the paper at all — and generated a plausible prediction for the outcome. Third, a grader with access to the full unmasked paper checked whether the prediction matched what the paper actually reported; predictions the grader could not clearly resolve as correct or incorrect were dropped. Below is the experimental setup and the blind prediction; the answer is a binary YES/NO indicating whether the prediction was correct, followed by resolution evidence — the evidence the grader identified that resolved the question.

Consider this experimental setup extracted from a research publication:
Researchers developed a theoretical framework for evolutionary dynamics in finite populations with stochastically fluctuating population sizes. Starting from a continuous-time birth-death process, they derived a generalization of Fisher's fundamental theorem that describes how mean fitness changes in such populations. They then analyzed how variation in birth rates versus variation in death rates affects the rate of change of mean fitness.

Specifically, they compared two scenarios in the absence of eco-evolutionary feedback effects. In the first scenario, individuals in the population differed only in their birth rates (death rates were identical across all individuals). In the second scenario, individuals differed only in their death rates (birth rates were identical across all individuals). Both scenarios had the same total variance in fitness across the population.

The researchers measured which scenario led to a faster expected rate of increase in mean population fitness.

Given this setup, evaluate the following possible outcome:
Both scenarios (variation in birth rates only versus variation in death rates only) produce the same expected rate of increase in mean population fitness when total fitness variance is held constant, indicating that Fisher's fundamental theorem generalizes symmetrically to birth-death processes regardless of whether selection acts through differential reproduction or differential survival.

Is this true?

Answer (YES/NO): NO